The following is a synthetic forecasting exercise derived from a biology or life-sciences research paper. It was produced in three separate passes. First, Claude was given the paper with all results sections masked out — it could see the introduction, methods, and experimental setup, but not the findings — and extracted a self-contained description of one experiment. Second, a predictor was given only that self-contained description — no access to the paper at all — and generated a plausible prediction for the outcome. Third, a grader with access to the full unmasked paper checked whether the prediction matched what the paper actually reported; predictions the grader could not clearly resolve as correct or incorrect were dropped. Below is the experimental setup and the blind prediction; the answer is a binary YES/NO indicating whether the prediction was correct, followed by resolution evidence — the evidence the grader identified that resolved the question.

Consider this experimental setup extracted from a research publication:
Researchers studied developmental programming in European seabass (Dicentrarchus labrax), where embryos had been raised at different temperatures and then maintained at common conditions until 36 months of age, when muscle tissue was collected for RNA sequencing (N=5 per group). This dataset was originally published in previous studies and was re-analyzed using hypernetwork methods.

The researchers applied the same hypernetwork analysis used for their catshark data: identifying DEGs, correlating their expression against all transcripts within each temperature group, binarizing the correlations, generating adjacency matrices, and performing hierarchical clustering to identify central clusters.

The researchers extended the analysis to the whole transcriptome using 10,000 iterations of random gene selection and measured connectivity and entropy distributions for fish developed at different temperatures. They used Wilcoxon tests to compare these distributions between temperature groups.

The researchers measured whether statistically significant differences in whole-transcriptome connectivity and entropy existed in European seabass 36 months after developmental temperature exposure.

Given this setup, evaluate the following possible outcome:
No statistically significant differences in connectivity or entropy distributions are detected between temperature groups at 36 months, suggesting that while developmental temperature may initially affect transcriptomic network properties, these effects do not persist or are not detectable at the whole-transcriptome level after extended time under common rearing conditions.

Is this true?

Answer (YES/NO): NO